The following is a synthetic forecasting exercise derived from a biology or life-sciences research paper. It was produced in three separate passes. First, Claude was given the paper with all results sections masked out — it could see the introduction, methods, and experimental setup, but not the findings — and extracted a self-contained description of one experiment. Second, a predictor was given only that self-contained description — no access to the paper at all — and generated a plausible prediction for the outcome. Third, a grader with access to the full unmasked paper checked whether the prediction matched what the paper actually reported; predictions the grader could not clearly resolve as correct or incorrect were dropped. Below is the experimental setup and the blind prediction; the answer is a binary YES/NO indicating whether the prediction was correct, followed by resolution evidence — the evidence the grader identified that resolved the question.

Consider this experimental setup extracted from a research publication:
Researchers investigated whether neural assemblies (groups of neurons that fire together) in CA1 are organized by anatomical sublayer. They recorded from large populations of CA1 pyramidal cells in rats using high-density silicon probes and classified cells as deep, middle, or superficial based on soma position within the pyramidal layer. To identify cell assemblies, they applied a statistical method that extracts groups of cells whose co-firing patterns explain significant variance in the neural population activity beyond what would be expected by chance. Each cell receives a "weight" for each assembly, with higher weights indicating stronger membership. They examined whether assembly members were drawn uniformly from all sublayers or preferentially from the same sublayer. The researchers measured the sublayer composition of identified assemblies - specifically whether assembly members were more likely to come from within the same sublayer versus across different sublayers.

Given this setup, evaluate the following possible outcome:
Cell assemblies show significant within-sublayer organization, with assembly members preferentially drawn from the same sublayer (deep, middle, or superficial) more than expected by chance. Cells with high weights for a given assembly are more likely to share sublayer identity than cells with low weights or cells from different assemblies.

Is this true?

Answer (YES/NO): YES